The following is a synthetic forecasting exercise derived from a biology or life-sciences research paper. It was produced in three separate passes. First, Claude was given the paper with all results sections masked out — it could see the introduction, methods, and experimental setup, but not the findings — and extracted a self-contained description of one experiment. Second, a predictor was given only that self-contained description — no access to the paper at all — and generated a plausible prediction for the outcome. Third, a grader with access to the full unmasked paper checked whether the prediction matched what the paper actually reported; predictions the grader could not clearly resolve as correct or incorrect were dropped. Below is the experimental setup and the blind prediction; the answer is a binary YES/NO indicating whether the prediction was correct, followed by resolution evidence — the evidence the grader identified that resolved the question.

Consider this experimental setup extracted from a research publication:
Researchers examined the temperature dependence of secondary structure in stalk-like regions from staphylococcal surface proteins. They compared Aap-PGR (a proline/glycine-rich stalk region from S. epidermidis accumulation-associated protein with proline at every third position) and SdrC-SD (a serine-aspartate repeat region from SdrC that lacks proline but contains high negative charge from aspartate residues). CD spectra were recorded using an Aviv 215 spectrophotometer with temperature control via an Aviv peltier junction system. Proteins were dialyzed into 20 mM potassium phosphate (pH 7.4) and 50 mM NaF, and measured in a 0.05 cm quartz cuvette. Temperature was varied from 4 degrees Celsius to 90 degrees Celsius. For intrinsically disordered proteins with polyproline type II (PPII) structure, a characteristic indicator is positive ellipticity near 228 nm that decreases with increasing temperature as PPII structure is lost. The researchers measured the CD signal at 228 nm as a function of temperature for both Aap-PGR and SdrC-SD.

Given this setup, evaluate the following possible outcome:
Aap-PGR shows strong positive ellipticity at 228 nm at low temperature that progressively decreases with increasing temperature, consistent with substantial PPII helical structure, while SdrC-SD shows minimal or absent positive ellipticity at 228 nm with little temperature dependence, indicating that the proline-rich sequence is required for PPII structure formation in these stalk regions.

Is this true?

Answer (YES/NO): NO